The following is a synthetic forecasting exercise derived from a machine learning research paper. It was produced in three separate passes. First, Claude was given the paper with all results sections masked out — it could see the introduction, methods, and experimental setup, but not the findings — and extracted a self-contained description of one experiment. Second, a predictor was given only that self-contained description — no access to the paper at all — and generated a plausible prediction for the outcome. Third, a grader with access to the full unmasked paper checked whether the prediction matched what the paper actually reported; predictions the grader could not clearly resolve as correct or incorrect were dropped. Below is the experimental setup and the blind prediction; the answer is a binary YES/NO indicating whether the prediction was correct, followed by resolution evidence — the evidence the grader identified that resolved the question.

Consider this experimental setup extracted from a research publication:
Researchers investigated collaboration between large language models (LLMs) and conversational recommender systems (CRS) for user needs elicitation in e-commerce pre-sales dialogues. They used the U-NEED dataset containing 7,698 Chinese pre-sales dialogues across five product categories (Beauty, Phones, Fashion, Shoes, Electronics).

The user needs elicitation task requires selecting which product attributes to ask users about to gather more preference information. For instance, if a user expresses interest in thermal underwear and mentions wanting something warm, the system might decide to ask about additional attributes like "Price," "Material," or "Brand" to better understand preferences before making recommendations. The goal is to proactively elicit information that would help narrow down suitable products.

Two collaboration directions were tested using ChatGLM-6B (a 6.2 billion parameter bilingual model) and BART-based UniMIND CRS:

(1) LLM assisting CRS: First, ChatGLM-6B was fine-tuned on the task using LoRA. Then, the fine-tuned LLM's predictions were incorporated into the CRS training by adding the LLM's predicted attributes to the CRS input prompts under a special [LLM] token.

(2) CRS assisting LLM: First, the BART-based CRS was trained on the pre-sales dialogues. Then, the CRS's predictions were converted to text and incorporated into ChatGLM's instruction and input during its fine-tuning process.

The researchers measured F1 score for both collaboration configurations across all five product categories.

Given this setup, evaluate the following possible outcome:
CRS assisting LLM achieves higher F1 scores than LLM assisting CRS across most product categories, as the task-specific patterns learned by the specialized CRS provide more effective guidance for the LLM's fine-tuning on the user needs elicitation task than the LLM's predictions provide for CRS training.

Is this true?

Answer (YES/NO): NO